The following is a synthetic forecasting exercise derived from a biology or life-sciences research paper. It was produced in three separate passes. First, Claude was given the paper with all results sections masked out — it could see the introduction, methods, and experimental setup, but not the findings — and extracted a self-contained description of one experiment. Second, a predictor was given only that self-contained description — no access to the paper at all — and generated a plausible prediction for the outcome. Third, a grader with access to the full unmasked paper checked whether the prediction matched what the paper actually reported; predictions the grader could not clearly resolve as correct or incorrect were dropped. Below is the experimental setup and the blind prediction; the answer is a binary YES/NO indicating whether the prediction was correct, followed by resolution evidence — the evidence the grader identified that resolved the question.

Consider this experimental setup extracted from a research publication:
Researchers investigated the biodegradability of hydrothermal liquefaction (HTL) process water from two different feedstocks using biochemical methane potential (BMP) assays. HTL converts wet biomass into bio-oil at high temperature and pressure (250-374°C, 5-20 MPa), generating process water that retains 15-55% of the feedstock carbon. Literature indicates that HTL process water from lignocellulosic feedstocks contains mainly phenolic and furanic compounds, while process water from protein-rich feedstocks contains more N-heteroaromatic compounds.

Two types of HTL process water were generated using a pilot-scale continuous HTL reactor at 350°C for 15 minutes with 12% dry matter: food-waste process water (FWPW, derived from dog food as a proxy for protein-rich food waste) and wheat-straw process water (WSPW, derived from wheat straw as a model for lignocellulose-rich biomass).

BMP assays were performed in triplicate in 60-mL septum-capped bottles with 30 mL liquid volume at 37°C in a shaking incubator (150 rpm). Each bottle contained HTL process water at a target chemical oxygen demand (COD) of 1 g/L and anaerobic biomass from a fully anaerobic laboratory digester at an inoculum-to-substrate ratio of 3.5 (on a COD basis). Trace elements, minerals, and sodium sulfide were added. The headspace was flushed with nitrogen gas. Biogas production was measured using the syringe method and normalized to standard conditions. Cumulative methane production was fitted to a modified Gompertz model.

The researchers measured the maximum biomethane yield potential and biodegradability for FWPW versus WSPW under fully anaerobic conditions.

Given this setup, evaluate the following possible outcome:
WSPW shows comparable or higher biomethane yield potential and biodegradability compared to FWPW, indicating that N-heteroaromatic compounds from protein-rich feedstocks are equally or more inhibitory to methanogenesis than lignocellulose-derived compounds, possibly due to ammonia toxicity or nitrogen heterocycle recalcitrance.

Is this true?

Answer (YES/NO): NO